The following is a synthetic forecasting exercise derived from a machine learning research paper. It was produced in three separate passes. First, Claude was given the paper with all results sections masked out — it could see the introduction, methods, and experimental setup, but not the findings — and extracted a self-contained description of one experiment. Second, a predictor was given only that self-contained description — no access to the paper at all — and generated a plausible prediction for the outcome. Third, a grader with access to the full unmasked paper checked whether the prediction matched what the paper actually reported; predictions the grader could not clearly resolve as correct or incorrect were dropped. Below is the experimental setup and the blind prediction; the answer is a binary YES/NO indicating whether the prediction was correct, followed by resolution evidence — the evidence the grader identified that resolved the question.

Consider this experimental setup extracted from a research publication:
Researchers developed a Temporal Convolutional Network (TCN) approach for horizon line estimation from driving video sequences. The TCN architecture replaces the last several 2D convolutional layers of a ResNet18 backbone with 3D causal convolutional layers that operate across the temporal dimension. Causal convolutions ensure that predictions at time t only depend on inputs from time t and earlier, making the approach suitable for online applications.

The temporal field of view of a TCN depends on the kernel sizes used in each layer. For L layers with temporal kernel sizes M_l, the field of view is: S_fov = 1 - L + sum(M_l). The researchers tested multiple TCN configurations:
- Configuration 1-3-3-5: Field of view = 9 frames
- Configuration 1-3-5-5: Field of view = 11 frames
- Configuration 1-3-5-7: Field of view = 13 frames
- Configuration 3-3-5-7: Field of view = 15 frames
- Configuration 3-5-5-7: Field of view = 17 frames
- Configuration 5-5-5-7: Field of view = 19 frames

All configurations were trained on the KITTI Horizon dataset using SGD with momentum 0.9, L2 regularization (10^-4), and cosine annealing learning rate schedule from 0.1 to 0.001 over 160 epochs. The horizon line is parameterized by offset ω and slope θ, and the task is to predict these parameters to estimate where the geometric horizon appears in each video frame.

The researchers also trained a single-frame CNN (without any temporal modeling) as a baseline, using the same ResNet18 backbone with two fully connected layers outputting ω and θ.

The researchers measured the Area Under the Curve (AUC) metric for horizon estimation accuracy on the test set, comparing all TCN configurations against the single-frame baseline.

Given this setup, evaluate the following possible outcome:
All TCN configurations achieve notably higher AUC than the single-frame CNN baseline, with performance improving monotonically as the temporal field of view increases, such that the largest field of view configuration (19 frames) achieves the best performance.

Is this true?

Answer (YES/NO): NO